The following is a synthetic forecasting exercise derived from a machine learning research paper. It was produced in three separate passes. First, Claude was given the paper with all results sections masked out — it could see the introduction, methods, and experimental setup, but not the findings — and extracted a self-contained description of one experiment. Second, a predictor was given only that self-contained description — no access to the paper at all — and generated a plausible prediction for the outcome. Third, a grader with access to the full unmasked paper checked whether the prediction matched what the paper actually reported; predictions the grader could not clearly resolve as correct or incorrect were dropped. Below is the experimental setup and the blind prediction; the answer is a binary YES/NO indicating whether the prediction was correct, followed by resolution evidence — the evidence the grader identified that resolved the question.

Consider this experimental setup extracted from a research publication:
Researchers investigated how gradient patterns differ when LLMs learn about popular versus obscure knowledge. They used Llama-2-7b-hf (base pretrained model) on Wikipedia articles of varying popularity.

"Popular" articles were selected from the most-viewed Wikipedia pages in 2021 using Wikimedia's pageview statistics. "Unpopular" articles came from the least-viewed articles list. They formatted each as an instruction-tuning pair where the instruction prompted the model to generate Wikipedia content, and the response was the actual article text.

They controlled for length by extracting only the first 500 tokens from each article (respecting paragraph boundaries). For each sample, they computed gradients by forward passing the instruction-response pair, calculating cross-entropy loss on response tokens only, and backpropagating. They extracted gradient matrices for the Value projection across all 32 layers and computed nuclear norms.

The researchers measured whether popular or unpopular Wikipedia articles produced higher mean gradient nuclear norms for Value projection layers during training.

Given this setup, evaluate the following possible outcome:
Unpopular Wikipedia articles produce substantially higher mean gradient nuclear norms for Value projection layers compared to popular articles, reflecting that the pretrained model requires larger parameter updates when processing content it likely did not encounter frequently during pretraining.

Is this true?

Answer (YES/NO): YES